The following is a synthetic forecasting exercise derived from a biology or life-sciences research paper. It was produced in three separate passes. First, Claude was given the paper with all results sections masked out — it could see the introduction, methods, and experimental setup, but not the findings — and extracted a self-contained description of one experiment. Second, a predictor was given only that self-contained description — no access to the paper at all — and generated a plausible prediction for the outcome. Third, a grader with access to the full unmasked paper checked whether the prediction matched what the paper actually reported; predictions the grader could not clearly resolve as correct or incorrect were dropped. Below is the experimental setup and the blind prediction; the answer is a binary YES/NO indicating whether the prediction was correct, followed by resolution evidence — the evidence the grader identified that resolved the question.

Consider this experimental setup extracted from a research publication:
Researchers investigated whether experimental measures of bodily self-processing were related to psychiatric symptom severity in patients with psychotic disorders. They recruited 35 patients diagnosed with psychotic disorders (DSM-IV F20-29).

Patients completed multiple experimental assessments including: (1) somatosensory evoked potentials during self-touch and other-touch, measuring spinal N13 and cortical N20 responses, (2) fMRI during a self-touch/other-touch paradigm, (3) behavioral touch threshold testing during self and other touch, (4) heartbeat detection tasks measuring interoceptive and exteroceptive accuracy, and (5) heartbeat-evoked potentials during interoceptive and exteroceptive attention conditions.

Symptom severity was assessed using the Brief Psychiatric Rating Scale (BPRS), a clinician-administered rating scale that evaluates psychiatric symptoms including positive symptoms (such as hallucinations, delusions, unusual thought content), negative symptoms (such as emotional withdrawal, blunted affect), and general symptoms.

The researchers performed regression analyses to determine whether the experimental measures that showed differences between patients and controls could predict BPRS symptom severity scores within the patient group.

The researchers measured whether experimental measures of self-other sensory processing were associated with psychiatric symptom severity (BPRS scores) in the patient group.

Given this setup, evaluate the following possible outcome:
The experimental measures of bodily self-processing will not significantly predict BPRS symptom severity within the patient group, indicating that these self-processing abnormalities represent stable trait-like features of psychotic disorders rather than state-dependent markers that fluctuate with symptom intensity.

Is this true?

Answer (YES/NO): NO